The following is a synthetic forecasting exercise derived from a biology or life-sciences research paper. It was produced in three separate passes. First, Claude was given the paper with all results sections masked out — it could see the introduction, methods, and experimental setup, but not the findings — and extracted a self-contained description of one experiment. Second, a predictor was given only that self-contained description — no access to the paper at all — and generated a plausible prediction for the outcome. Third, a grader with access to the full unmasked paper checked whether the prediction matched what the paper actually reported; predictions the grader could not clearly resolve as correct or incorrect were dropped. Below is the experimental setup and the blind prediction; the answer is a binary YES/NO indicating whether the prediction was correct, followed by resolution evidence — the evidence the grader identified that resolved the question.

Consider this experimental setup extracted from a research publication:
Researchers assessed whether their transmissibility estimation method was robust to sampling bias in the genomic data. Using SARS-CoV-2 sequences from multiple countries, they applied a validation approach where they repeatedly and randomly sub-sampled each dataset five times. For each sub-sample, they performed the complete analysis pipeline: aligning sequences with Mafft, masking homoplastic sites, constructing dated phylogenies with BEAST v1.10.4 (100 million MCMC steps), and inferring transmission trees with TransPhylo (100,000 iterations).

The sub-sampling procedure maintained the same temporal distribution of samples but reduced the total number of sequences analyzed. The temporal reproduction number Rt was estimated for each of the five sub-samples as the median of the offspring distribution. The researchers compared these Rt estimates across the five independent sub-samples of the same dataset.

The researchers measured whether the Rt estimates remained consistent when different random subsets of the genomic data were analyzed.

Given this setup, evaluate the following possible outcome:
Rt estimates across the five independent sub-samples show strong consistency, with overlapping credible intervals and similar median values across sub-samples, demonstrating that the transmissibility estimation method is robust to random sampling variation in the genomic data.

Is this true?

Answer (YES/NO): YES